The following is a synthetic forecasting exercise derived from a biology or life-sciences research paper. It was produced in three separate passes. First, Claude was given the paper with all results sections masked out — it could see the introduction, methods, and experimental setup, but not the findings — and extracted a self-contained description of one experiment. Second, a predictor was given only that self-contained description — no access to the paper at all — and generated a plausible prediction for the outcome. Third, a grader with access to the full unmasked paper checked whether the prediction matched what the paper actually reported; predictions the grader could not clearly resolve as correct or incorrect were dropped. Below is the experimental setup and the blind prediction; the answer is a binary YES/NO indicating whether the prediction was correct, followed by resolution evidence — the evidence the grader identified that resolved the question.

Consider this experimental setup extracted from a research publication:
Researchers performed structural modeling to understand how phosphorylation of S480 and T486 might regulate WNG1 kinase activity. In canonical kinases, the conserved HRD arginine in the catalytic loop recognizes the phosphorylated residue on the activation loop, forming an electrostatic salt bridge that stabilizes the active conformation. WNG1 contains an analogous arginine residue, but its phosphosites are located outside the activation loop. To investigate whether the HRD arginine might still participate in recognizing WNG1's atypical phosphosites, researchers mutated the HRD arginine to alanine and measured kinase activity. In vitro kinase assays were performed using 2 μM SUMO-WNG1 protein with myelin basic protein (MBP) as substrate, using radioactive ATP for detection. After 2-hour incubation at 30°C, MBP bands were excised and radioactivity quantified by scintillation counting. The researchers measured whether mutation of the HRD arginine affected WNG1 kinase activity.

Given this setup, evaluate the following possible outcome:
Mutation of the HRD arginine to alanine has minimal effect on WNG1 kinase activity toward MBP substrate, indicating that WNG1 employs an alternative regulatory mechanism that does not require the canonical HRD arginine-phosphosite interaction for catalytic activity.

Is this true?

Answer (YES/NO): NO